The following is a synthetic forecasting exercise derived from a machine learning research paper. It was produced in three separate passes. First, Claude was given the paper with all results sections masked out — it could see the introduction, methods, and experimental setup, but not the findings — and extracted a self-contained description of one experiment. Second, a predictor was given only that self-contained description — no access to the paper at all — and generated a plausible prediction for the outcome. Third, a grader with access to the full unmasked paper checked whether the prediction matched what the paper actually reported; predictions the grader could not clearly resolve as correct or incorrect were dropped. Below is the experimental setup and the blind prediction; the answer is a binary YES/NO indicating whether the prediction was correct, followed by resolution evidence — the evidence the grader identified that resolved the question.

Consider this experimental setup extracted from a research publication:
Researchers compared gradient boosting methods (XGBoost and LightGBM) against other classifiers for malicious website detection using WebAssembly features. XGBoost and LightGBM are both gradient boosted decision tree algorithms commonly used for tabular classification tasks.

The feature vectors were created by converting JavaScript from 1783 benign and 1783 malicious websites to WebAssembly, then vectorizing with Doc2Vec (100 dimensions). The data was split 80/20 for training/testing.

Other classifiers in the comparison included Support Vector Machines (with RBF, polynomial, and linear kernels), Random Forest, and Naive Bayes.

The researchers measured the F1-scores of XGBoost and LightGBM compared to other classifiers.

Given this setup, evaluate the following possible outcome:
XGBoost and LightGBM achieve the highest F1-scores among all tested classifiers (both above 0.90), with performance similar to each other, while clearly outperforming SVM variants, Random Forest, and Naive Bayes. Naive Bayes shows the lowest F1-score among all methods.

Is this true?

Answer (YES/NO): NO